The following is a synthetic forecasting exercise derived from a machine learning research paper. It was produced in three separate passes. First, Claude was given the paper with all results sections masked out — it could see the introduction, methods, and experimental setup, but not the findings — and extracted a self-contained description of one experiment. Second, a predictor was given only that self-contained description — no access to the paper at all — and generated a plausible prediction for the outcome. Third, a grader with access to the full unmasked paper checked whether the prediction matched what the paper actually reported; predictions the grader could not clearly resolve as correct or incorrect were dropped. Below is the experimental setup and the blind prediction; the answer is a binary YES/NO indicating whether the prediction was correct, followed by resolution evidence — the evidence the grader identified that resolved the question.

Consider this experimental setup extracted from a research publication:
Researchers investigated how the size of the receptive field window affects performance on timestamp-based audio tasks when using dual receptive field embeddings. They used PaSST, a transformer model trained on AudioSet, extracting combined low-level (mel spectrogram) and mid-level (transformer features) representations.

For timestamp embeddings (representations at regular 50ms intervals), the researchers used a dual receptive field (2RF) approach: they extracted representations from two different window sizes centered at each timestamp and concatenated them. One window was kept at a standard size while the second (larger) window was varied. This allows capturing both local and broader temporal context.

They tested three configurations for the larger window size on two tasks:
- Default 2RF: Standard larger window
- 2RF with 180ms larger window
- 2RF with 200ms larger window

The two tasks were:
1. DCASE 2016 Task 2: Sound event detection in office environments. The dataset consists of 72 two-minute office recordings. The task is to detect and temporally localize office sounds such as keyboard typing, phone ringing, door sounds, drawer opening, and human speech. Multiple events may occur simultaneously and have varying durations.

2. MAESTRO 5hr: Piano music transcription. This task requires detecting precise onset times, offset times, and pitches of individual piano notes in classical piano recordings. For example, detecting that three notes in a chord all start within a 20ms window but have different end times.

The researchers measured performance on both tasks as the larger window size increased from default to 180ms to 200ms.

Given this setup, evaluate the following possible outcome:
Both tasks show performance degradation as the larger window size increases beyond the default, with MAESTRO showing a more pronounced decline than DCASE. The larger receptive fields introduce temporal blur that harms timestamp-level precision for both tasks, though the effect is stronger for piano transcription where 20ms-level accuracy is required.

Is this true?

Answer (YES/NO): NO